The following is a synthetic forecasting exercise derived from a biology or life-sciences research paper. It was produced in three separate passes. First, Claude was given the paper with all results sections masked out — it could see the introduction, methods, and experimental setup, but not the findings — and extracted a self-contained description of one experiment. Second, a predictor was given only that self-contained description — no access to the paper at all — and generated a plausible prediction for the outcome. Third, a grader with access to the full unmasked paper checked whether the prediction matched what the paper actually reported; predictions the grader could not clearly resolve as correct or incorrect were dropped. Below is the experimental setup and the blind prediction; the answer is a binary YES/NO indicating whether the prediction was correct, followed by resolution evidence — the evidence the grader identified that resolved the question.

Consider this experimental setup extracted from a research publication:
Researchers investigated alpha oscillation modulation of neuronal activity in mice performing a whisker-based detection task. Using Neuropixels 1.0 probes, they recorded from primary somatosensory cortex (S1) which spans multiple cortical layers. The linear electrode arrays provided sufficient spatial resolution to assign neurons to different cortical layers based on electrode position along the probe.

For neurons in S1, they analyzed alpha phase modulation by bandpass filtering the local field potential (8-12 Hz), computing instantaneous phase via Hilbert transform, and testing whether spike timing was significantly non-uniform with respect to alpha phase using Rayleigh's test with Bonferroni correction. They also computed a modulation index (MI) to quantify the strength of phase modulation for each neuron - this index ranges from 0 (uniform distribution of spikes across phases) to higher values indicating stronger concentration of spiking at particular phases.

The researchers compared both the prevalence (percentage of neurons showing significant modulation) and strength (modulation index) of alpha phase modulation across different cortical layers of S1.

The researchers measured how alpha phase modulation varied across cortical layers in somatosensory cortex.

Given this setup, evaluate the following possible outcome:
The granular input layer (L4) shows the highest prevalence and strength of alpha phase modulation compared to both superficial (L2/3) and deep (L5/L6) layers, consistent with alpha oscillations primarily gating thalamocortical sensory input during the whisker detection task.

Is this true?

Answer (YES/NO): NO